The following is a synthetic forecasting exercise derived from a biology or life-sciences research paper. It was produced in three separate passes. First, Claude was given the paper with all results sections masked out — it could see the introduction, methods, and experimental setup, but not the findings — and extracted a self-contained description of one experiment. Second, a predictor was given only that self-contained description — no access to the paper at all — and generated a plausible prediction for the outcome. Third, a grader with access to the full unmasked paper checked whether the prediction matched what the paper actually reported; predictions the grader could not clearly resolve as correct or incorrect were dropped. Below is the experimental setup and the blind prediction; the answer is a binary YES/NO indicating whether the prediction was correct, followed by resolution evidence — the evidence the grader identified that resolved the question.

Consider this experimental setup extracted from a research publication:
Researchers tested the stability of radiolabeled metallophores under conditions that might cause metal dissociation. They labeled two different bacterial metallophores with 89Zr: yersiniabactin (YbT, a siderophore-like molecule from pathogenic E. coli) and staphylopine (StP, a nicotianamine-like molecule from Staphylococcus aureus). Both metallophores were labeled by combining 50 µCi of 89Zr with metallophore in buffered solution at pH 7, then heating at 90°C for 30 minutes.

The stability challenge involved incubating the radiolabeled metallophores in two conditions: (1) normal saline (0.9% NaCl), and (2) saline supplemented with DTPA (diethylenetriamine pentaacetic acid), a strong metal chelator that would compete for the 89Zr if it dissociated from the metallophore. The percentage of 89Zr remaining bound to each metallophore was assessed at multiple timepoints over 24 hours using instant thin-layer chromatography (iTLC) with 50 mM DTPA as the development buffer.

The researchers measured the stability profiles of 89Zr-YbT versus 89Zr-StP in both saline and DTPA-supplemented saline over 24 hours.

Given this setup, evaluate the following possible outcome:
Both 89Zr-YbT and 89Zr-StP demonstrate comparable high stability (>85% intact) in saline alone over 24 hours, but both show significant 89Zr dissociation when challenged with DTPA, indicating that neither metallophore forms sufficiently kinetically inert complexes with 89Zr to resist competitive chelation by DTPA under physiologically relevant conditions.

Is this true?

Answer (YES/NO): NO